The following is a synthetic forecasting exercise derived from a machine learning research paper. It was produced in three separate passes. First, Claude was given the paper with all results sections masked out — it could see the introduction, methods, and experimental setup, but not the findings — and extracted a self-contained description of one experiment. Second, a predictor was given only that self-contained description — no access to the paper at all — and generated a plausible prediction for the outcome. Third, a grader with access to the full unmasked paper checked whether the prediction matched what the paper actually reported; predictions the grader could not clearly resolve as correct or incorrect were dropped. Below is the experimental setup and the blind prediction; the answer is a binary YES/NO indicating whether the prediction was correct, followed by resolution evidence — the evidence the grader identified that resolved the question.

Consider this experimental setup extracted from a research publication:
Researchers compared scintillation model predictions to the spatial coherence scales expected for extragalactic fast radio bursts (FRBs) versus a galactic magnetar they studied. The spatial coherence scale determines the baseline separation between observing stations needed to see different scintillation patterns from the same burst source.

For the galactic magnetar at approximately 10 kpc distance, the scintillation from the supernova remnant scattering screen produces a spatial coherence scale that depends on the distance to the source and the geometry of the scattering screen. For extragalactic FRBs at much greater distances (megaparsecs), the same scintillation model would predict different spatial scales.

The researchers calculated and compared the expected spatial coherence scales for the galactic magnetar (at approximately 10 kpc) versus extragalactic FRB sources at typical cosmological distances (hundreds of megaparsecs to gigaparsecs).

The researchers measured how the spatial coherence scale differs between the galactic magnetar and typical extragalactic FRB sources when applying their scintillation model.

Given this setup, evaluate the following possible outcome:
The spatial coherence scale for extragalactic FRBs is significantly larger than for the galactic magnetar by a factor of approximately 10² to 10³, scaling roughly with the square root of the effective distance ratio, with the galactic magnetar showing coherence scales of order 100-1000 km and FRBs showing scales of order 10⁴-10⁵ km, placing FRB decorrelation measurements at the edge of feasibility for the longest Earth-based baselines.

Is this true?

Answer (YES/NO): NO